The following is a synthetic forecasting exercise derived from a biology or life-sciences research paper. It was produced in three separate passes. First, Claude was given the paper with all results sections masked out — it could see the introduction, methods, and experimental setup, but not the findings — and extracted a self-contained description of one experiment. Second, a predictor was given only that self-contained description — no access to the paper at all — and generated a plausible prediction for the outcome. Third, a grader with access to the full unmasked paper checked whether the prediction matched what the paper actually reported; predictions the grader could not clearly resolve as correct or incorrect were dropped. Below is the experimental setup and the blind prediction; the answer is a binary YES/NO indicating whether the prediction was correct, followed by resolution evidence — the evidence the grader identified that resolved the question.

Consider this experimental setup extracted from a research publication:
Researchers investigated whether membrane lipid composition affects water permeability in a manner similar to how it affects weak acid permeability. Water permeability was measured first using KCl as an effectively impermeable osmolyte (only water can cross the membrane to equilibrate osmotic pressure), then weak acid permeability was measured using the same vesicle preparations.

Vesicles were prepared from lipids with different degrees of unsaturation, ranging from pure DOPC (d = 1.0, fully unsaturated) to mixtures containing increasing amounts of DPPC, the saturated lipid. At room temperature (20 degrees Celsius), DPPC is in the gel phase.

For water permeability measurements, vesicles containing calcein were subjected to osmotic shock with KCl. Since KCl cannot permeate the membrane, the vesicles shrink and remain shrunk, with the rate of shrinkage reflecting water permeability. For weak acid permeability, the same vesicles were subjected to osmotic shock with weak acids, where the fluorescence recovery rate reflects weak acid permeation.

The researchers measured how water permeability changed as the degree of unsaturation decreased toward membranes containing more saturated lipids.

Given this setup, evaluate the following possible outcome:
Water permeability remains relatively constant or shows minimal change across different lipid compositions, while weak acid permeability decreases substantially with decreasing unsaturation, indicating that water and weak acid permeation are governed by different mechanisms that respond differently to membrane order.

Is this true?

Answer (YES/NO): NO